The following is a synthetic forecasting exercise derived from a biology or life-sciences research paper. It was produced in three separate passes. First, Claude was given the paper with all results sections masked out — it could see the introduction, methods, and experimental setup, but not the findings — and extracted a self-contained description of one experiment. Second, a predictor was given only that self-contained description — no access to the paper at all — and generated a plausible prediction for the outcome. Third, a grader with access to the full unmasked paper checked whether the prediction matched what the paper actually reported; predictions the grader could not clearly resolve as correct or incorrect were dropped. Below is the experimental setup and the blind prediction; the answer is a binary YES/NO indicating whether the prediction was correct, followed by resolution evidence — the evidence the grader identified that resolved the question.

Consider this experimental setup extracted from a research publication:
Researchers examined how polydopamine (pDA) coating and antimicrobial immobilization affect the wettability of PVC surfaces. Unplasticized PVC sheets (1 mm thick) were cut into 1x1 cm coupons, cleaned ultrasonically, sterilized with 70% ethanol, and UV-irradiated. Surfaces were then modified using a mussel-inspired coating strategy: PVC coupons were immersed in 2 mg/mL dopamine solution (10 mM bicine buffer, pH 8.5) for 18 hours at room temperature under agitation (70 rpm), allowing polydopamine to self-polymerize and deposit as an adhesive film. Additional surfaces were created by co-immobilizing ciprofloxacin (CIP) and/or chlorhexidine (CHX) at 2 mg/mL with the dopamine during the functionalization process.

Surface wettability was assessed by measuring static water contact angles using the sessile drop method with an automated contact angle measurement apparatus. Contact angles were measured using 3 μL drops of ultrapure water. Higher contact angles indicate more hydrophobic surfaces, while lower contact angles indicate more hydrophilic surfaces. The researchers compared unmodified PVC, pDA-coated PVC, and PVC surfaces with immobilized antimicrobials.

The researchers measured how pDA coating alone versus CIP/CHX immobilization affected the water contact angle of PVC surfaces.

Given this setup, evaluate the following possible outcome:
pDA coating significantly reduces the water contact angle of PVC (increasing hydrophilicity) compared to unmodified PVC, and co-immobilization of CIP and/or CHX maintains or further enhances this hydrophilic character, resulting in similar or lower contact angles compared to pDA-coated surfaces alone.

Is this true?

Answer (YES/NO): NO